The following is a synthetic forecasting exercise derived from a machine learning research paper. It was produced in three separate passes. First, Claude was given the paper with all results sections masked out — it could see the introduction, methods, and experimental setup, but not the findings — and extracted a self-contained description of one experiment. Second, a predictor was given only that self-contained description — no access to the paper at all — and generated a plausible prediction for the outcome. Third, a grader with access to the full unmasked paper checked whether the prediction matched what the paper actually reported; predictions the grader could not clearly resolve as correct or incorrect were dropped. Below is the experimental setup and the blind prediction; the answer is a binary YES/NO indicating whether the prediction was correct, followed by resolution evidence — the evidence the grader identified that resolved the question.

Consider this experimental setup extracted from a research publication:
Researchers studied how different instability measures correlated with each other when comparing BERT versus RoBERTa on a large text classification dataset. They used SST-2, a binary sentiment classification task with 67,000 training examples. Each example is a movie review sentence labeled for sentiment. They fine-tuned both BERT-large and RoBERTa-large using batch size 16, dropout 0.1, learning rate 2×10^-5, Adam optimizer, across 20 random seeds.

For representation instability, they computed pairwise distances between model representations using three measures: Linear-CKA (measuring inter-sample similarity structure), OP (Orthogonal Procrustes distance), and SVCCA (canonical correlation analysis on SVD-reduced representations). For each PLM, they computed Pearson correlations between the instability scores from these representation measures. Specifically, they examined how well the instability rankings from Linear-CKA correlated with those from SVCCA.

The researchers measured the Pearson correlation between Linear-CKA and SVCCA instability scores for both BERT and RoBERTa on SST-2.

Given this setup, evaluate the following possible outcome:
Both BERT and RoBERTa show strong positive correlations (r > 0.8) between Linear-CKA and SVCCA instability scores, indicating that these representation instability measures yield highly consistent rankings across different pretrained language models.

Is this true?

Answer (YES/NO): NO